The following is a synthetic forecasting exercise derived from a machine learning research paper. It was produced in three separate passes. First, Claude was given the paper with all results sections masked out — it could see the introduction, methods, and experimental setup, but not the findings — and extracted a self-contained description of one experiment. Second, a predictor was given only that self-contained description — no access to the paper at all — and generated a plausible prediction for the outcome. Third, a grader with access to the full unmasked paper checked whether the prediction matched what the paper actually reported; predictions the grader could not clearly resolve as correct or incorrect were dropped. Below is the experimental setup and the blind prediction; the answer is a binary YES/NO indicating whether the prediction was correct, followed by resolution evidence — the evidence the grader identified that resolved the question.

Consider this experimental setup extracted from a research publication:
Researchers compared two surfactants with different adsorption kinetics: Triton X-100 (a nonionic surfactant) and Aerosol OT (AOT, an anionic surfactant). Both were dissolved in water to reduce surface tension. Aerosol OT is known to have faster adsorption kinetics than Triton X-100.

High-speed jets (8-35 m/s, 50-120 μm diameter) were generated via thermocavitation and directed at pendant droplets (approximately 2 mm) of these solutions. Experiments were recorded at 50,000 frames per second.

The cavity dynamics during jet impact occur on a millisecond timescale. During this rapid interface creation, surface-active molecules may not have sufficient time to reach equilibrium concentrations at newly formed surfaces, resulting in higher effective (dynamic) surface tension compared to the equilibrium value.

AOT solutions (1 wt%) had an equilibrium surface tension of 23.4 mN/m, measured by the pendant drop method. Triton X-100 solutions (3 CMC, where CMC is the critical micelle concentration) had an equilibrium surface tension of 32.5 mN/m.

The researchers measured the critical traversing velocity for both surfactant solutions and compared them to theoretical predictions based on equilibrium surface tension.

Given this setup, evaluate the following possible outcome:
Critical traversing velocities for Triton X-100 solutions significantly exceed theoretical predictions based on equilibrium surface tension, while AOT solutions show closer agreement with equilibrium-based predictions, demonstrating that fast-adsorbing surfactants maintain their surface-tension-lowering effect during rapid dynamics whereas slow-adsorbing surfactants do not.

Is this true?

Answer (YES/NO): NO